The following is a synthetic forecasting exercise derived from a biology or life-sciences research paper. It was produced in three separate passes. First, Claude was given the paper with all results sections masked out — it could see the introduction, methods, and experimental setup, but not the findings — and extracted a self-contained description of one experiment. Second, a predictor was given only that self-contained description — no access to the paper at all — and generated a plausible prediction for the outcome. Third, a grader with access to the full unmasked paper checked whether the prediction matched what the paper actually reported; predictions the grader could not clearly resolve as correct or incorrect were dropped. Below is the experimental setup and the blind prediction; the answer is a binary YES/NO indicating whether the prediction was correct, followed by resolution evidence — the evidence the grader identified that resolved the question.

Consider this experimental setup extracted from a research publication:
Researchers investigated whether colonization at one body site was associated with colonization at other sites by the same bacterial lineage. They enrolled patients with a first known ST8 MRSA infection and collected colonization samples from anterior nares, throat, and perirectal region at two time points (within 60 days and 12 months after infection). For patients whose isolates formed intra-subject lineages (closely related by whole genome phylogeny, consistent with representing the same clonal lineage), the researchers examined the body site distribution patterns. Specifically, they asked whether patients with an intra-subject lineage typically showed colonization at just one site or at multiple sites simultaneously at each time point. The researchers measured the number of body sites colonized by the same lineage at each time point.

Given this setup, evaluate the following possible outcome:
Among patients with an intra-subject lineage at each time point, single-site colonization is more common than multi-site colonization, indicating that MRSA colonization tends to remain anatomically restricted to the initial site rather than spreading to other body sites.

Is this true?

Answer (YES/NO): NO